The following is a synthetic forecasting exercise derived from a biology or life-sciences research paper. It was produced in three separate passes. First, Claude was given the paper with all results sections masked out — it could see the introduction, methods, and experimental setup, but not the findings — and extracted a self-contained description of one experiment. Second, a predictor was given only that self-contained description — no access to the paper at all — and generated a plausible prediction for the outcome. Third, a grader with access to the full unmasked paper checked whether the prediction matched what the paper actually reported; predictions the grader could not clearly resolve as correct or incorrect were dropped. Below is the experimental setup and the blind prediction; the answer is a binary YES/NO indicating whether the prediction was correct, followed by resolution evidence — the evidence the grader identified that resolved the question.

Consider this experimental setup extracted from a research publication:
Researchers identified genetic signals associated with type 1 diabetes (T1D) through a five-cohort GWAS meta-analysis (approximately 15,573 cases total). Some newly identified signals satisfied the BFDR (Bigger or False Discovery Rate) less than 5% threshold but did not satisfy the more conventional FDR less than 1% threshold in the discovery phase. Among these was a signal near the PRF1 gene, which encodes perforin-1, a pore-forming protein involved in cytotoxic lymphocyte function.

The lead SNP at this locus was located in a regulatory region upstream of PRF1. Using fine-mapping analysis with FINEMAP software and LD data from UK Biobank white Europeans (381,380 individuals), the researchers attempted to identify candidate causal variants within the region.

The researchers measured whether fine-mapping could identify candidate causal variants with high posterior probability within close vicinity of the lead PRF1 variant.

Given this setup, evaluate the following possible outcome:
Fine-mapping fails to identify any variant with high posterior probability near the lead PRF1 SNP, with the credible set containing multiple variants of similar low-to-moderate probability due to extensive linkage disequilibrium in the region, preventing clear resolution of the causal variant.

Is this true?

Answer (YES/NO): YES